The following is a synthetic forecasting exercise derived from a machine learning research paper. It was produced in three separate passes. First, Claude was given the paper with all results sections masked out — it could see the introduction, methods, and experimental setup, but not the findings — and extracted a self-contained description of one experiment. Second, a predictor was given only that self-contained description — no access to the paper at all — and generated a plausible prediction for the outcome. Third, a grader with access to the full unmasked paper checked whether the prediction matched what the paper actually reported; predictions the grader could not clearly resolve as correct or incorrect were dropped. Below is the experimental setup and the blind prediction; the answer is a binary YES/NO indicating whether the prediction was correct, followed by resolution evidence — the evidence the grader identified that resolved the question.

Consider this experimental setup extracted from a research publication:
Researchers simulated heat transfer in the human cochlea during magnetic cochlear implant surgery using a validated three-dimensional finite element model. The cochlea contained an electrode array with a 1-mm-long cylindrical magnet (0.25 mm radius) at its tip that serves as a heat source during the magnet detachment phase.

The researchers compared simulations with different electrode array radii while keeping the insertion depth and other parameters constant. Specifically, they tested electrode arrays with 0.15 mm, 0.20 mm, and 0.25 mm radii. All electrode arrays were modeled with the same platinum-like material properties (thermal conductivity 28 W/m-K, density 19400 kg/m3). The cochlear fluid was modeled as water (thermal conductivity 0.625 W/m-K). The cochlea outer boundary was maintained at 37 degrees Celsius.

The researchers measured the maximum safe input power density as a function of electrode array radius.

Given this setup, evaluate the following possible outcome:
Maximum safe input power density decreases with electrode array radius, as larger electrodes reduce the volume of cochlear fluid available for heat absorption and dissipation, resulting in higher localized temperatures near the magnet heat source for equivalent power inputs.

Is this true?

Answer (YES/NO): NO